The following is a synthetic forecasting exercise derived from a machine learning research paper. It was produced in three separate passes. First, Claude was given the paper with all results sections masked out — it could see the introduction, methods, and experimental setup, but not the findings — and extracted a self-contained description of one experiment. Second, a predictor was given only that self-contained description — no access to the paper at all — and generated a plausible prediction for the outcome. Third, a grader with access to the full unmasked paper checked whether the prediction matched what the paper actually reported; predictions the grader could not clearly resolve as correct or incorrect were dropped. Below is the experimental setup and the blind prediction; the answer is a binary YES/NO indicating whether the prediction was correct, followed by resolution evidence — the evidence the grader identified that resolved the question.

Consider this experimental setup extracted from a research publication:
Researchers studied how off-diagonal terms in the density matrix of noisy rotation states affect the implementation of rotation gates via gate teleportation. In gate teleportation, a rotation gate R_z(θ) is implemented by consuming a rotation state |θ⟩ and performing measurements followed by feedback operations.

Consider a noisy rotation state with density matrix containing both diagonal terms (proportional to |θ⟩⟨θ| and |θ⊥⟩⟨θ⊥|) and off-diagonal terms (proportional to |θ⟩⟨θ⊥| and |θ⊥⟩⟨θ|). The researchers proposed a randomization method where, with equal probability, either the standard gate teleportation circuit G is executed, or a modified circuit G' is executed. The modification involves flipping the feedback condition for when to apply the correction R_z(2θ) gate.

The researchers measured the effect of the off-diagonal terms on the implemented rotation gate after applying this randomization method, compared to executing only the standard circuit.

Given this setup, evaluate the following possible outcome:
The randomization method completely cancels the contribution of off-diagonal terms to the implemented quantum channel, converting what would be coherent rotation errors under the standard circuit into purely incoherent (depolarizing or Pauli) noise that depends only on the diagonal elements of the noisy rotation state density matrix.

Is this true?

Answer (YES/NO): YES